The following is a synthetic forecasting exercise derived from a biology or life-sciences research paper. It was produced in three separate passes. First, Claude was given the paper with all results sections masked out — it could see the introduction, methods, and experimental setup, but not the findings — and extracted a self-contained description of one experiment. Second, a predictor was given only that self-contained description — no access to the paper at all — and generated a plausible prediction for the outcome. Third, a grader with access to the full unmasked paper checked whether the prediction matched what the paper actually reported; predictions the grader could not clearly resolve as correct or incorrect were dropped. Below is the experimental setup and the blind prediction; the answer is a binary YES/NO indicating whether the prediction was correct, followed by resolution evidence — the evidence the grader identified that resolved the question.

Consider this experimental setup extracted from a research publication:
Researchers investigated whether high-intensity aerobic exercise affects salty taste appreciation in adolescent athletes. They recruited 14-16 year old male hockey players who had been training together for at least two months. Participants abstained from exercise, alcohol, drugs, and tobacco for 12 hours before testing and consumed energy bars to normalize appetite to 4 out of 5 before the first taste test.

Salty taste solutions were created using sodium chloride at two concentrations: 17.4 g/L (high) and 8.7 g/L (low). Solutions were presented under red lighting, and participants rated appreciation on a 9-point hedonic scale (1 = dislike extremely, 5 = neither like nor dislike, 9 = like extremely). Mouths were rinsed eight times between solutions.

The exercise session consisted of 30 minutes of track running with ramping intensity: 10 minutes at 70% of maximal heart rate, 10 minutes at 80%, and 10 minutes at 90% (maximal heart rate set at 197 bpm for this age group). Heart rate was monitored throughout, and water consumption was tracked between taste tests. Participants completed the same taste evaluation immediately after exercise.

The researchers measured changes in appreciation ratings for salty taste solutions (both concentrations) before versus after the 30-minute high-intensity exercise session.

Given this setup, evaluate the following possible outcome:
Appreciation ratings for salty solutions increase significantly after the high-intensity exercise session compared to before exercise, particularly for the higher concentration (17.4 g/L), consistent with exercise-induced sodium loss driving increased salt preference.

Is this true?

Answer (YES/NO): NO